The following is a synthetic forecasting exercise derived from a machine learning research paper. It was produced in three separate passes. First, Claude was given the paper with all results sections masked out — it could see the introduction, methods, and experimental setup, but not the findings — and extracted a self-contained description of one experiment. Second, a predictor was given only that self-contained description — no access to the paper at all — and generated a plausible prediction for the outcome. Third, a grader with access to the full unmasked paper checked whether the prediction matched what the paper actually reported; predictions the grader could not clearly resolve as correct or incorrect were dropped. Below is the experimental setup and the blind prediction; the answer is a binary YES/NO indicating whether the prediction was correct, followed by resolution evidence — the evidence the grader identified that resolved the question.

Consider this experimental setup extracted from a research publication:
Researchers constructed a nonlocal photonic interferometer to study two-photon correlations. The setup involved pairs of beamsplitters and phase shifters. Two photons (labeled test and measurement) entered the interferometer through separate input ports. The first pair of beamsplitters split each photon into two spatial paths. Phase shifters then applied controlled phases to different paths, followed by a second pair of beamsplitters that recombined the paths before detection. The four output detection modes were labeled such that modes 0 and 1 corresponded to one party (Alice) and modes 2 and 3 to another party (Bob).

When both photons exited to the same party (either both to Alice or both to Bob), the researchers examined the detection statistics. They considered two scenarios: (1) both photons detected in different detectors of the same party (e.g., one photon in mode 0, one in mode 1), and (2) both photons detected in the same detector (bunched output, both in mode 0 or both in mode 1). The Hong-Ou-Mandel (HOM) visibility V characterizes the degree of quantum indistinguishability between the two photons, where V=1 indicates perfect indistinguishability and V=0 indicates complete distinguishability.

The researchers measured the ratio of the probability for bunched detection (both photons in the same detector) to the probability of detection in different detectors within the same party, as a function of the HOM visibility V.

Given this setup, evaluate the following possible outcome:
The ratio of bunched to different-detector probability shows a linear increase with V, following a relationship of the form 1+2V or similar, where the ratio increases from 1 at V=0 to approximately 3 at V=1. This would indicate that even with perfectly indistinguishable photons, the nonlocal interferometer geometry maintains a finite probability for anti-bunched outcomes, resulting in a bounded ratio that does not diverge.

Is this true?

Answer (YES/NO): NO